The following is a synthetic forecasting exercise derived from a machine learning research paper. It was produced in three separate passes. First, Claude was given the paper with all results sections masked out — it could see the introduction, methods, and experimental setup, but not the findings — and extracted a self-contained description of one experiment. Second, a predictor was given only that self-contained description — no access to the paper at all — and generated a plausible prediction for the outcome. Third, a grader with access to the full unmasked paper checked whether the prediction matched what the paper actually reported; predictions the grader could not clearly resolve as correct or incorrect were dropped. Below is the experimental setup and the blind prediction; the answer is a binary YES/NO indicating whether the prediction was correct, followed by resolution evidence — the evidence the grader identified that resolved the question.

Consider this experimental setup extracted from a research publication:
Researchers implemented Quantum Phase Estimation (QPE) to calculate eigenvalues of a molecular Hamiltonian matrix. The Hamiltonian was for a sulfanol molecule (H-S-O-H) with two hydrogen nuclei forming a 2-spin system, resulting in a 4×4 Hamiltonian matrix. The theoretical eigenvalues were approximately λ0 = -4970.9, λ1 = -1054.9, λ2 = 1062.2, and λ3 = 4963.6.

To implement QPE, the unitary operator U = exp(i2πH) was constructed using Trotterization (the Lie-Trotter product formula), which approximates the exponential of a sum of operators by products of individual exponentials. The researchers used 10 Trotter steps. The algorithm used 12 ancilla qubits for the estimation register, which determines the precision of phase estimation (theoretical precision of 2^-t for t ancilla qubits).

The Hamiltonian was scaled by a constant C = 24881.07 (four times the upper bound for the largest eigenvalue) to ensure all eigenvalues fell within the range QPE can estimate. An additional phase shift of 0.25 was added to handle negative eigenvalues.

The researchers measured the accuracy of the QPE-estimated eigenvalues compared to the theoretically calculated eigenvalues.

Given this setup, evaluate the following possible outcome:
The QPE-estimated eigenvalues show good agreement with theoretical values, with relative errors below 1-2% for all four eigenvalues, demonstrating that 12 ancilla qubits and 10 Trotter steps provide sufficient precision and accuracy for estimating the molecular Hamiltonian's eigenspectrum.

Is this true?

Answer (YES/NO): YES